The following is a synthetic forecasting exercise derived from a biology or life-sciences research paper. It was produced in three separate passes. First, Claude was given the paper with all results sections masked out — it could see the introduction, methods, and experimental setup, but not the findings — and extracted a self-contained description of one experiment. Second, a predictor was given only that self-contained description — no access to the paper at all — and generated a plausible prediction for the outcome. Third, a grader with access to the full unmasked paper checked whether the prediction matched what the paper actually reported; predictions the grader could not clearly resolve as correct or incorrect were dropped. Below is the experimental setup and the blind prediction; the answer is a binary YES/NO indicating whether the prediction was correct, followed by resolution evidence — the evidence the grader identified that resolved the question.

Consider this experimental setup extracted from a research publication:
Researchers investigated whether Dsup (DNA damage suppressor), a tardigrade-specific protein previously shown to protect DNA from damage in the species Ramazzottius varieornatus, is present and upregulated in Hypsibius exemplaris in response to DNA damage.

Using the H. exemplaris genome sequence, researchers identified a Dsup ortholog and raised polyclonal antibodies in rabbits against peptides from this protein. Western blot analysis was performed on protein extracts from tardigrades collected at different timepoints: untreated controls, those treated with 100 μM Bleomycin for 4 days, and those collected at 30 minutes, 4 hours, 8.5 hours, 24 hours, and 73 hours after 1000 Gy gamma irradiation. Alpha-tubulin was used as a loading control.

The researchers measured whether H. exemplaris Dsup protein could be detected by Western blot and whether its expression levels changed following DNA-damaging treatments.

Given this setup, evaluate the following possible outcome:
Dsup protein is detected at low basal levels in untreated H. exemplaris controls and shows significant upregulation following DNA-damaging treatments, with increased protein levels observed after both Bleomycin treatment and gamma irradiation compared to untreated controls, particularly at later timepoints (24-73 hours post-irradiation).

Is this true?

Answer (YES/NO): NO